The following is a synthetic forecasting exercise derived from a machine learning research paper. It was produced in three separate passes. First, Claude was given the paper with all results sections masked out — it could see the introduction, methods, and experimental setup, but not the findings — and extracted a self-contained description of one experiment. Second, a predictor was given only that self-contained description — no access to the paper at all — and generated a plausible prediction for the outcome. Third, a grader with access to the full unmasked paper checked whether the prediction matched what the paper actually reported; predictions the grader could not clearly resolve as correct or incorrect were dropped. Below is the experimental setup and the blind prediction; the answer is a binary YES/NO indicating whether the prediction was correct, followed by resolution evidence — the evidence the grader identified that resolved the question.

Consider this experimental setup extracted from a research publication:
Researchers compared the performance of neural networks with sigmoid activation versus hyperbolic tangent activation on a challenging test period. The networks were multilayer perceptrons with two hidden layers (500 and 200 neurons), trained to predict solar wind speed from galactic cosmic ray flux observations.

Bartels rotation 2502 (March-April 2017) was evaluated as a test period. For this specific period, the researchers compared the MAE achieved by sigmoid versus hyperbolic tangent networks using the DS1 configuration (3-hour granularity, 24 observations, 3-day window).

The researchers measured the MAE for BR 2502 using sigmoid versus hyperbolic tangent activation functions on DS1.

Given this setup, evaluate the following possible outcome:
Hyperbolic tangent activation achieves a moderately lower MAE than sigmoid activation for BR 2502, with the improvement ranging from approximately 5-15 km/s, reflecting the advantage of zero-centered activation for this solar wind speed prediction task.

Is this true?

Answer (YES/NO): NO